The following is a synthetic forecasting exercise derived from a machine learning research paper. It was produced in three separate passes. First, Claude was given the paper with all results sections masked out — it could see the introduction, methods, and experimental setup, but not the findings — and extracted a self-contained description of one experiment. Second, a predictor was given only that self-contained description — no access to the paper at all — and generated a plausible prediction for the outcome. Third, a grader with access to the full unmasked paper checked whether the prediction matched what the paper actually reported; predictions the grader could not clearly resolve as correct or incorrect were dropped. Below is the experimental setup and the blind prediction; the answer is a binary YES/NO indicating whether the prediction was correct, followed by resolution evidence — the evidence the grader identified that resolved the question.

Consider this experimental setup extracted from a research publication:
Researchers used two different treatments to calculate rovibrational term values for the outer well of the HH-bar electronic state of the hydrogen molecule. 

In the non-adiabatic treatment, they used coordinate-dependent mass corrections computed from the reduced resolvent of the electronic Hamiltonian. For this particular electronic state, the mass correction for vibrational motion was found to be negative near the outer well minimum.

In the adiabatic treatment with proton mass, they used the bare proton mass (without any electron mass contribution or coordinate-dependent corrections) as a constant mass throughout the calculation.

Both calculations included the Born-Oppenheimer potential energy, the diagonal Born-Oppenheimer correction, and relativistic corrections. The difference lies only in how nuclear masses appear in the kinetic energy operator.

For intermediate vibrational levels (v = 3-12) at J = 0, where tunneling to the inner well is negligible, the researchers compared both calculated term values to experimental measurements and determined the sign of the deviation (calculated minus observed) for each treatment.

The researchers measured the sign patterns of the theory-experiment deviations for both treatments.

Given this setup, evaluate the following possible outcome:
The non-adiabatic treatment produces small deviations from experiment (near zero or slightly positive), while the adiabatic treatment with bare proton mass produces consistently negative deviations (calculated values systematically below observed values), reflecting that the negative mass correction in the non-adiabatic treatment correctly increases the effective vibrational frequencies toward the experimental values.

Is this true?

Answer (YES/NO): YES